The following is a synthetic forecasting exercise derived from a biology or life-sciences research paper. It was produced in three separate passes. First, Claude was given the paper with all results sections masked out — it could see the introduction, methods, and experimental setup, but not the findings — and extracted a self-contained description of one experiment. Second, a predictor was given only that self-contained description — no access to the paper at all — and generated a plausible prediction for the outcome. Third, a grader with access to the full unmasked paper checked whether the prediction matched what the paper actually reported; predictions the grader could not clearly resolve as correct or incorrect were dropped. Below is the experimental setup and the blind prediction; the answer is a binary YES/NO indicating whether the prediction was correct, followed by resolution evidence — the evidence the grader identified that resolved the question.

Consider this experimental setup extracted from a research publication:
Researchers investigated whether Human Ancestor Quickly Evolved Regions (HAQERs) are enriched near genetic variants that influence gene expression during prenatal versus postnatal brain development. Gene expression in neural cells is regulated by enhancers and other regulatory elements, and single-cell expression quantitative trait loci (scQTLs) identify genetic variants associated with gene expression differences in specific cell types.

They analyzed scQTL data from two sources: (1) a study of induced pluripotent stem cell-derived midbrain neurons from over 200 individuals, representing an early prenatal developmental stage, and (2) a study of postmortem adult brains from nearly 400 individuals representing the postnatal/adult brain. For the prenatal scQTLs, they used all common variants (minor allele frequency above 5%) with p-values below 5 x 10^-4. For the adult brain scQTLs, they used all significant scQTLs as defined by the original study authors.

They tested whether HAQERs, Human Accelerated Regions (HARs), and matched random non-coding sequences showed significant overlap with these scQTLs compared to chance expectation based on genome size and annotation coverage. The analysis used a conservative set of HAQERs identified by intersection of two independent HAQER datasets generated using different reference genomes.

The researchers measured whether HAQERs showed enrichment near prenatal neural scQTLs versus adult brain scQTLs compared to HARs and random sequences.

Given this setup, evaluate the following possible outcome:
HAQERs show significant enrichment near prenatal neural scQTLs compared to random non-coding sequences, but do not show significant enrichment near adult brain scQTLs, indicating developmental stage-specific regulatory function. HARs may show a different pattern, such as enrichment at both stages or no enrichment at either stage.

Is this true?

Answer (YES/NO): YES